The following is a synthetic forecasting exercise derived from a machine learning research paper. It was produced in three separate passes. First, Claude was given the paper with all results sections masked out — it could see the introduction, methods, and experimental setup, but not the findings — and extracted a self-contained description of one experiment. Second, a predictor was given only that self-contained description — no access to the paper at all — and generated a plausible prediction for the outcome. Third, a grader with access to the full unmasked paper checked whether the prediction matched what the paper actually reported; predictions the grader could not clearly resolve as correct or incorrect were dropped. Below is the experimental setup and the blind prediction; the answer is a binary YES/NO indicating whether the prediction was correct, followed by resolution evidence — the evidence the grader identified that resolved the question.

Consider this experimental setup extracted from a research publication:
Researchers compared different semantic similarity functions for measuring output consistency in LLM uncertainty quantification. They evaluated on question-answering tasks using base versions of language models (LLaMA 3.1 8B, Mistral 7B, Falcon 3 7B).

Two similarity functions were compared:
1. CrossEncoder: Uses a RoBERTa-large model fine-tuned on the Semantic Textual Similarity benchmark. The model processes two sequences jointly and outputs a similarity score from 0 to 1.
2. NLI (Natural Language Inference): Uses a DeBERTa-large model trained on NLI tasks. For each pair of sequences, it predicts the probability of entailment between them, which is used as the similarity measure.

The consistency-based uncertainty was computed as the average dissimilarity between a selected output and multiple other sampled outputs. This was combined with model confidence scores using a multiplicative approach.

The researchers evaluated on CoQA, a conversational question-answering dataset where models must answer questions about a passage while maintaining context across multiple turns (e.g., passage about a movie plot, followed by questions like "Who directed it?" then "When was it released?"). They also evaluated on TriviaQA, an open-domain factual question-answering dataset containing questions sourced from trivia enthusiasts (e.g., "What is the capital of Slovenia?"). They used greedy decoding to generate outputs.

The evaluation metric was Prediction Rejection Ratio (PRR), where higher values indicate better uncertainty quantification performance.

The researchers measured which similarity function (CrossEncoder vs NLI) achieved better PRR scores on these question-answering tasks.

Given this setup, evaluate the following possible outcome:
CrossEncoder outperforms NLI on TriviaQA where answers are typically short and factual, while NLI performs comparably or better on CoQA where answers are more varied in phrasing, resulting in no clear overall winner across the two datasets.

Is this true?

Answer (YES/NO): NO